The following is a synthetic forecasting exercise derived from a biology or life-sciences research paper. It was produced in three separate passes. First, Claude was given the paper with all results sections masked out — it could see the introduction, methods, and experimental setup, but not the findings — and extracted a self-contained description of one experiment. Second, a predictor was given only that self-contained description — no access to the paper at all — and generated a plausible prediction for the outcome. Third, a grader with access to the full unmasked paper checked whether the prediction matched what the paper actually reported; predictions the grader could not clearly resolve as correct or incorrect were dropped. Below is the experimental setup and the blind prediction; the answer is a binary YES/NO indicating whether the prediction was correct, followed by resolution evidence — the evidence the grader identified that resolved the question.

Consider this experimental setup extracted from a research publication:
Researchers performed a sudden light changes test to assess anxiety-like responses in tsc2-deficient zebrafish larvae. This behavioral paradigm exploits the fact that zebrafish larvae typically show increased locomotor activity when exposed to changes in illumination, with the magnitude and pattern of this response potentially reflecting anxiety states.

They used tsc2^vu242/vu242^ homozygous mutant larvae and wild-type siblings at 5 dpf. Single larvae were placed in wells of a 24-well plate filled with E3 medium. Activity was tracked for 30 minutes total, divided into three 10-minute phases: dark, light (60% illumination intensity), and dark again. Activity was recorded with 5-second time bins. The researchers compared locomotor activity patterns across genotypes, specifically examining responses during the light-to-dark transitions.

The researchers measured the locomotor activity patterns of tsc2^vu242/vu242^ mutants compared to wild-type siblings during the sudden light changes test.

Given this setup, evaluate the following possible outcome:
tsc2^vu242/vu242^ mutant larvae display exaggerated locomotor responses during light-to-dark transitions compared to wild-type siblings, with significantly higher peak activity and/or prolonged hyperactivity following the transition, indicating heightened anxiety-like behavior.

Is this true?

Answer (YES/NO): YES